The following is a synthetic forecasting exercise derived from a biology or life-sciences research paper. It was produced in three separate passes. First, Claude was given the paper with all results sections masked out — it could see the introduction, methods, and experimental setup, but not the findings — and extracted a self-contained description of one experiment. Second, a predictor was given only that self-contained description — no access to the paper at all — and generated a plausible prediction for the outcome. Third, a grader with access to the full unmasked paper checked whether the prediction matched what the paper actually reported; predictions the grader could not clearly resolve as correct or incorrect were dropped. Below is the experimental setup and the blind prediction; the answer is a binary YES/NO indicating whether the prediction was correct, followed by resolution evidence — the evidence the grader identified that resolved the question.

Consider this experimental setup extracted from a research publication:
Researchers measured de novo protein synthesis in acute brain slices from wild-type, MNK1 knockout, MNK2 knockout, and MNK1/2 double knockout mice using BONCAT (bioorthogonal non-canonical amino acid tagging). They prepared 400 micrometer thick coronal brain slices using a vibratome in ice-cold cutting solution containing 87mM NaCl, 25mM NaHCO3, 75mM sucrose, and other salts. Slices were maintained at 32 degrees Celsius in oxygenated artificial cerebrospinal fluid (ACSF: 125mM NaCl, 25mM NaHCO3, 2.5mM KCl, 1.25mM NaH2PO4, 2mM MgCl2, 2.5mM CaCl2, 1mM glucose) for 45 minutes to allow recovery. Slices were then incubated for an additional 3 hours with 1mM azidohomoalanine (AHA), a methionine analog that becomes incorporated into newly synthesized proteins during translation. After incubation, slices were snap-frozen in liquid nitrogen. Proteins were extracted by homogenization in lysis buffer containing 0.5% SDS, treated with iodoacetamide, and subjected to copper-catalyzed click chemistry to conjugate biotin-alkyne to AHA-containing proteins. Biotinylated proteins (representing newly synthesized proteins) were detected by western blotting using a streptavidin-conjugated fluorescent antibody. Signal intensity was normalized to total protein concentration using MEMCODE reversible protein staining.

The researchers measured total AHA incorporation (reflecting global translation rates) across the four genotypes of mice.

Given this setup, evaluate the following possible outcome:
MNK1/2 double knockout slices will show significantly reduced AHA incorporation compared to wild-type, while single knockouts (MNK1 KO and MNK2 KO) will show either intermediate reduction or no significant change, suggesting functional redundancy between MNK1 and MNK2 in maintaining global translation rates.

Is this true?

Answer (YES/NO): NO